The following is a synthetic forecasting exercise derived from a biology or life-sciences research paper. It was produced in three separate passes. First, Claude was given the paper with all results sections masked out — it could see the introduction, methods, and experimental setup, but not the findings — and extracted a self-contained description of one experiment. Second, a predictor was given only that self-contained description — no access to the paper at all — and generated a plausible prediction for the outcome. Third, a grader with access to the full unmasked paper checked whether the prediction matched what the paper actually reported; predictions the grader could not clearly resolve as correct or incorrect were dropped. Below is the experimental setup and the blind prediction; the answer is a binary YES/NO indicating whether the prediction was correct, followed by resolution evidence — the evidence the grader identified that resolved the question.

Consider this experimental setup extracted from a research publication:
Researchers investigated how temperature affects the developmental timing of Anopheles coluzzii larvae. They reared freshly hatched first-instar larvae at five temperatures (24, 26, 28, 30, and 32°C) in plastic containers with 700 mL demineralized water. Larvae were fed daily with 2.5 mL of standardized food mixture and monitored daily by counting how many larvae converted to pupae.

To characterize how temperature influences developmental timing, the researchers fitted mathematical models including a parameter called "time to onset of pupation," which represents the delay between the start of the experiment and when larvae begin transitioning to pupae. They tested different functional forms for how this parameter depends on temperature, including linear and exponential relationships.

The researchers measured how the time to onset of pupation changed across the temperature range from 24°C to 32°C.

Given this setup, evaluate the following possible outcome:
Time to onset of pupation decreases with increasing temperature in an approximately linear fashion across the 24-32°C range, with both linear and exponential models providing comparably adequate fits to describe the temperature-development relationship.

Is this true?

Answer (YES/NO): NO